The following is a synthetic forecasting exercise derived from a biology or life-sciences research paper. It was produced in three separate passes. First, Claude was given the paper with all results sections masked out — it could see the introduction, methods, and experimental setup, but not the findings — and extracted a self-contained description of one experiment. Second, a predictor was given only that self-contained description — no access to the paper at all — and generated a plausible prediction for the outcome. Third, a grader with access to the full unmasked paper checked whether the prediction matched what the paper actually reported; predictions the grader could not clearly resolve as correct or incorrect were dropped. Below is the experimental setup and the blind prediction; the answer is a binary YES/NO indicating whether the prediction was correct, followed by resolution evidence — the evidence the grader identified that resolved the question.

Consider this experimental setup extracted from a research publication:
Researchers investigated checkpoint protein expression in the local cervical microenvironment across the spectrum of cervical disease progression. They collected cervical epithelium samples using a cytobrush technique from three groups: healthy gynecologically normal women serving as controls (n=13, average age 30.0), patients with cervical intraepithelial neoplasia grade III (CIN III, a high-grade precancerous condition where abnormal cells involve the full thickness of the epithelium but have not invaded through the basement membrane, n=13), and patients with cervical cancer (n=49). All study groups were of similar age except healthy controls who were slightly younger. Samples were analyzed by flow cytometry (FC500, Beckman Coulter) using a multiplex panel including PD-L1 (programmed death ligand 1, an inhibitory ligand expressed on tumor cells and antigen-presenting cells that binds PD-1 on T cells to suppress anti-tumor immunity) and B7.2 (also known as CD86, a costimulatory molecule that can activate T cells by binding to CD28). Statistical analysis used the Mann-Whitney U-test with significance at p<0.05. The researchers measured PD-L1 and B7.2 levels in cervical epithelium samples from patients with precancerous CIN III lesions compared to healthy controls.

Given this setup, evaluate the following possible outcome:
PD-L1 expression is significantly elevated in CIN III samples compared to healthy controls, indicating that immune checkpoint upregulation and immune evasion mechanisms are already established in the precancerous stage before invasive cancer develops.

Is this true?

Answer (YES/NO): YES